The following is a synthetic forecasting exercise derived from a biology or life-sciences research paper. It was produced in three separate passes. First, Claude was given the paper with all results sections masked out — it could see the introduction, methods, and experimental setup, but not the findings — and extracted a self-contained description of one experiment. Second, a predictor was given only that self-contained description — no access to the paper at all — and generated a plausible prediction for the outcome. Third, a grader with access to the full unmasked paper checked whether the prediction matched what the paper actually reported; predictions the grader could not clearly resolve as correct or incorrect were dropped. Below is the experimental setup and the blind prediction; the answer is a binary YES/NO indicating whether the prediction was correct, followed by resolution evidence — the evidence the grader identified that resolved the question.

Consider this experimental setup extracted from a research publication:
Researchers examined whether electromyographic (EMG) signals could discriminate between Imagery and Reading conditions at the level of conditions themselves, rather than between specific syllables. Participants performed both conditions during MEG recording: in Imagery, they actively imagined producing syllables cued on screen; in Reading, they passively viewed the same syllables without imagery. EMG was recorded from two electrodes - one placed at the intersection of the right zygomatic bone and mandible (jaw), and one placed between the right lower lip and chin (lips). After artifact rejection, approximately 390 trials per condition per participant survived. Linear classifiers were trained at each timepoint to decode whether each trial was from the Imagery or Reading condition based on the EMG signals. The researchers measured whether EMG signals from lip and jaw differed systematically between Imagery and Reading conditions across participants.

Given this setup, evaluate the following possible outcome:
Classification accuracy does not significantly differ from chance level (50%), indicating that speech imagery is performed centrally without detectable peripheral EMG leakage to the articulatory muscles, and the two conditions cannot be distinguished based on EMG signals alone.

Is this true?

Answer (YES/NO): NO